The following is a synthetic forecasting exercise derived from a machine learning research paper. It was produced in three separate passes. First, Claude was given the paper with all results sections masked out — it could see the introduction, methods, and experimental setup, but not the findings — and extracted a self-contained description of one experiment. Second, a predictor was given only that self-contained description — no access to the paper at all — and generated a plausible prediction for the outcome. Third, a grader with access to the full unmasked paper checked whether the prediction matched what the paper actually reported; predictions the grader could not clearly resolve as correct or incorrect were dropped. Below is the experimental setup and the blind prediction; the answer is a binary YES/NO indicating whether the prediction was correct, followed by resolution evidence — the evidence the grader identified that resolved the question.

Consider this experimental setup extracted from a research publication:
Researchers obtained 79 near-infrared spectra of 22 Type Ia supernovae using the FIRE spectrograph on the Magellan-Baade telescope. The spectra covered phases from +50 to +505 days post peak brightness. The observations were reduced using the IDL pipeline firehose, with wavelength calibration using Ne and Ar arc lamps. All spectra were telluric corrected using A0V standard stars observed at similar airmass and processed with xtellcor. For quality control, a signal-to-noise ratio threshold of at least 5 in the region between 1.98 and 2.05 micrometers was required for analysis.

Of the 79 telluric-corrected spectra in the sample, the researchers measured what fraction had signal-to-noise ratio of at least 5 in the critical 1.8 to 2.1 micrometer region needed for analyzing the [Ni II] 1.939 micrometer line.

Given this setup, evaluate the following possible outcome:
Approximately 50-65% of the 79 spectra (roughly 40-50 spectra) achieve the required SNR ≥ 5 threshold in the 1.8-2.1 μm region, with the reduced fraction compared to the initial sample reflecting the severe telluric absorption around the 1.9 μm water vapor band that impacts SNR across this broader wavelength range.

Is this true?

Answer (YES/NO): NO